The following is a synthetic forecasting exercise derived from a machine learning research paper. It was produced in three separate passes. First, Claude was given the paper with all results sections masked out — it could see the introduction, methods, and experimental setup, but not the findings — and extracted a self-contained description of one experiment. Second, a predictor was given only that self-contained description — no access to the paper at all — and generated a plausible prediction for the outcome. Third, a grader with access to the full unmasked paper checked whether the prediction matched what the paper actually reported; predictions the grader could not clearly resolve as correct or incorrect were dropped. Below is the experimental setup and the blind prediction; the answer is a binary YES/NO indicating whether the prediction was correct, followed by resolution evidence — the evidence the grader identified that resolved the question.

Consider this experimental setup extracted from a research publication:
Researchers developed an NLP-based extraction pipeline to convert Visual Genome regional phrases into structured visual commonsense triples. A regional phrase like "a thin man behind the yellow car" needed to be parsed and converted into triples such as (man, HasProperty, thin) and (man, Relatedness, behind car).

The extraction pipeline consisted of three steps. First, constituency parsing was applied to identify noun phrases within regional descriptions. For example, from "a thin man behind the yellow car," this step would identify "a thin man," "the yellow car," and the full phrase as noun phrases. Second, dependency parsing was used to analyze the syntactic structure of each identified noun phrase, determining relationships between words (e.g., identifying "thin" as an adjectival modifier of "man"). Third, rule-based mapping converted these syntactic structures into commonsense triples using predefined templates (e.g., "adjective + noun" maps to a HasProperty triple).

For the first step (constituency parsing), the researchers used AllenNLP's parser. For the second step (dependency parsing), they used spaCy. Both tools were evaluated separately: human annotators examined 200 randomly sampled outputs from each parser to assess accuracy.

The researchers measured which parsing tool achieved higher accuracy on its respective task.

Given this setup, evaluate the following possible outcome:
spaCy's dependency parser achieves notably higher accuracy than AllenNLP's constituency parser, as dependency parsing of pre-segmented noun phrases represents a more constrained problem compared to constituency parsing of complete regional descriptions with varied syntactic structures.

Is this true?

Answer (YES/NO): NO